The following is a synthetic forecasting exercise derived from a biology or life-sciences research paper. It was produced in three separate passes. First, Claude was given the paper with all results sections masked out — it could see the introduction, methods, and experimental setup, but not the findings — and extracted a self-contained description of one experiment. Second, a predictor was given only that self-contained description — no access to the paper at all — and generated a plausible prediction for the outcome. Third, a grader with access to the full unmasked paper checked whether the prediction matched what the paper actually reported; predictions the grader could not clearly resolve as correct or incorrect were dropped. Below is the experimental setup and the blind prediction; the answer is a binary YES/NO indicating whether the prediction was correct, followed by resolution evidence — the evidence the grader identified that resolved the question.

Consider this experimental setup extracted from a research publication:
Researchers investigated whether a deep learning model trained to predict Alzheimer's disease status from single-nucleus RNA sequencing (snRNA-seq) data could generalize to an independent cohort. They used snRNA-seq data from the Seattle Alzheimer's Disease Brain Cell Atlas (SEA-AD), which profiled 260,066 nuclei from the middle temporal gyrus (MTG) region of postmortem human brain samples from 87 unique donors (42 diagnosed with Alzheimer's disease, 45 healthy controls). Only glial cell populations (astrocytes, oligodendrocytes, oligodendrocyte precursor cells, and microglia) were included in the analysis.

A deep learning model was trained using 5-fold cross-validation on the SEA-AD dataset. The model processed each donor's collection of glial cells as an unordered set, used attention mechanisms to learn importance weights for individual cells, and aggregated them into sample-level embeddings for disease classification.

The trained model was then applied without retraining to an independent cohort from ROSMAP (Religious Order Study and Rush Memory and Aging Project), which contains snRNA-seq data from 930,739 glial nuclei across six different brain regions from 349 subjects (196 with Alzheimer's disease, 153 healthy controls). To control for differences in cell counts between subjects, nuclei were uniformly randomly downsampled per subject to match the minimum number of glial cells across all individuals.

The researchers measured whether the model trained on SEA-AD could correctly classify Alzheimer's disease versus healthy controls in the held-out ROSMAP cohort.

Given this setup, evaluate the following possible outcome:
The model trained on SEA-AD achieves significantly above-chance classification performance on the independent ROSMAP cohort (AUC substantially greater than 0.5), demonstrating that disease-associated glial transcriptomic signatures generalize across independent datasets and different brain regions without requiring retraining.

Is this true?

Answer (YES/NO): NO